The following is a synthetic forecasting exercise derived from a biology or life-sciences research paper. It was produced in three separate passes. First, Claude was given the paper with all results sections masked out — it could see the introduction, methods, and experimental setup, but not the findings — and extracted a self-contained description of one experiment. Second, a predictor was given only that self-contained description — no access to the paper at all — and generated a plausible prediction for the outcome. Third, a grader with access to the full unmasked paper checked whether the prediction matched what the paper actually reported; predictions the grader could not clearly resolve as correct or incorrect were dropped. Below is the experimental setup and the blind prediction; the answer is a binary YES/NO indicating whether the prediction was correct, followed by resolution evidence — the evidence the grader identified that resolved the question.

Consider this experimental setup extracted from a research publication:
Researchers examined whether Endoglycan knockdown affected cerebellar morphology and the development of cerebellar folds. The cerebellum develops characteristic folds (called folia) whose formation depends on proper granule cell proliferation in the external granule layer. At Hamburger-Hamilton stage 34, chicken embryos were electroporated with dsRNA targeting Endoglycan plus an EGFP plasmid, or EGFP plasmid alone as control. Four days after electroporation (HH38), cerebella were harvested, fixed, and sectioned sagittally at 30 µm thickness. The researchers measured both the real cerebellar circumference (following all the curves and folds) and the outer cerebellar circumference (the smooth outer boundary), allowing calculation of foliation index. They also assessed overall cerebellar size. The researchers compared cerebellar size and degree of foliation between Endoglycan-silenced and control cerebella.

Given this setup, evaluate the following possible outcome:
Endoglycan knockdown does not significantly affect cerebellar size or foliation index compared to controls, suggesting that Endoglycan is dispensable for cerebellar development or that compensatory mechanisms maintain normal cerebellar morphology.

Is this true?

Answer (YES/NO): NO